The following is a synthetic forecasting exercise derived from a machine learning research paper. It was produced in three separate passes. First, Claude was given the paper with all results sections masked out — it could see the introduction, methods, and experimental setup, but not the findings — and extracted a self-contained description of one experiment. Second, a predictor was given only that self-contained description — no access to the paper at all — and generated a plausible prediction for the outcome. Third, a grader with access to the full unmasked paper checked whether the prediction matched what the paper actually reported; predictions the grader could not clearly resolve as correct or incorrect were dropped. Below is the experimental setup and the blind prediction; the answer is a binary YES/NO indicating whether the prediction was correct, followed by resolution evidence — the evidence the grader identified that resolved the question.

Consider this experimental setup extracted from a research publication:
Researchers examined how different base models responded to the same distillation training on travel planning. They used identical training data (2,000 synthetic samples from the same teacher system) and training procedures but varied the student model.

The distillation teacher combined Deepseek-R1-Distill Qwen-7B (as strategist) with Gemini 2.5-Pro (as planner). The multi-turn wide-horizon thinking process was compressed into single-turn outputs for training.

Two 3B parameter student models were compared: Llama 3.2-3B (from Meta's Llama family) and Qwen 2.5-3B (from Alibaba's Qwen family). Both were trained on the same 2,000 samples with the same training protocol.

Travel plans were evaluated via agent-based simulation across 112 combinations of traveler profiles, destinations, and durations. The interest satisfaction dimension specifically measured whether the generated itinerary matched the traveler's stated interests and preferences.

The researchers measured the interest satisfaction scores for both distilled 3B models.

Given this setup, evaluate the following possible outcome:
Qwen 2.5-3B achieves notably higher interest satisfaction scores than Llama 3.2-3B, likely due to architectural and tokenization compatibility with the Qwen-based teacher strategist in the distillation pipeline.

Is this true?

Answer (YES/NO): NO